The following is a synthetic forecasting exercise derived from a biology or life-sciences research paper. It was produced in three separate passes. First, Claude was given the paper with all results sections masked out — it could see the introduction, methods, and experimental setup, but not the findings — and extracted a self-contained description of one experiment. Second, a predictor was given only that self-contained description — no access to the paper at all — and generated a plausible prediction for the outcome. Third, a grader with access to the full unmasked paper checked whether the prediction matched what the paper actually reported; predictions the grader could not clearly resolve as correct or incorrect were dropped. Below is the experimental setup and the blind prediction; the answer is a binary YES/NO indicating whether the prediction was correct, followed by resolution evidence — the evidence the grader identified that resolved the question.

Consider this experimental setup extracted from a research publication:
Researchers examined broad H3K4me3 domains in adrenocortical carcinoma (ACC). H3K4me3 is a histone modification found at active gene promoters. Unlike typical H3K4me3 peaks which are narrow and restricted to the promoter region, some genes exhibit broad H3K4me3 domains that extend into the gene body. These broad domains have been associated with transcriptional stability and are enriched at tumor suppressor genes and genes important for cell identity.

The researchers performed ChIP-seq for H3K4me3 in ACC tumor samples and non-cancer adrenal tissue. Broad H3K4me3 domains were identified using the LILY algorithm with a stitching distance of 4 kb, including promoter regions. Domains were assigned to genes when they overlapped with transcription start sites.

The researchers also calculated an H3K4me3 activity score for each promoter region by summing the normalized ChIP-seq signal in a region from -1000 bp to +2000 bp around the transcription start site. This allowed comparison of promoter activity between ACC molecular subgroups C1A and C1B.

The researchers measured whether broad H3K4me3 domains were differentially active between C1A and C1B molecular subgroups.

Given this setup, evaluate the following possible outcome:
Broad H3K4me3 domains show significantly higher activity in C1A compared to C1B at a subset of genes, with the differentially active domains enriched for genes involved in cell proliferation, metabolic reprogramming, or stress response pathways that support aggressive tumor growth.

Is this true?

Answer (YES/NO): NO